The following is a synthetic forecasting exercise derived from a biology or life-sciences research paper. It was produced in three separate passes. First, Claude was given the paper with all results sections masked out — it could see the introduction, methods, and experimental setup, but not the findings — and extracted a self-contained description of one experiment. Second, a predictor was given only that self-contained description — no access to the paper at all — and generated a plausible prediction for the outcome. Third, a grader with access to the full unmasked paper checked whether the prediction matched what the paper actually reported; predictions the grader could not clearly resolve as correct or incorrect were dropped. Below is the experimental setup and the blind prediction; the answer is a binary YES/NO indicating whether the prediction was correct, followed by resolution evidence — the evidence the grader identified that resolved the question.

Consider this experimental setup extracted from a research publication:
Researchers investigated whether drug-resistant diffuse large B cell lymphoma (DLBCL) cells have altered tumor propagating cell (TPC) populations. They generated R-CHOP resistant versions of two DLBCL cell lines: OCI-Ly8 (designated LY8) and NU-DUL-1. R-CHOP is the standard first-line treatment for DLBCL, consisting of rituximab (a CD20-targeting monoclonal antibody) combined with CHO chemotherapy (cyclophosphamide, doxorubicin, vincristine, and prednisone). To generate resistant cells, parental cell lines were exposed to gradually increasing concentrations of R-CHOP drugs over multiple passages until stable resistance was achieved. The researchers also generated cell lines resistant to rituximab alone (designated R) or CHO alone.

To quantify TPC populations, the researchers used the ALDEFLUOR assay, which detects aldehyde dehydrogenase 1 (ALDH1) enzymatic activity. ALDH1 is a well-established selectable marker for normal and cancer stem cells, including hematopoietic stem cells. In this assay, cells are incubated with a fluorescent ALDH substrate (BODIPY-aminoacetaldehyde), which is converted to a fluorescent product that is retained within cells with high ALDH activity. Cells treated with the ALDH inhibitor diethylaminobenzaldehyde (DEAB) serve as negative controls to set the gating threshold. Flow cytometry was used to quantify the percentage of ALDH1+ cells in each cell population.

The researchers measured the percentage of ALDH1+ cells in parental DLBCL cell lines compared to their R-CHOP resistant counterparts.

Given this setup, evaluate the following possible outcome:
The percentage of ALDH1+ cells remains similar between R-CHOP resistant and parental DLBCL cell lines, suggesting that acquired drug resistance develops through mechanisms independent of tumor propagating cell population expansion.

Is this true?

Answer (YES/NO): NO